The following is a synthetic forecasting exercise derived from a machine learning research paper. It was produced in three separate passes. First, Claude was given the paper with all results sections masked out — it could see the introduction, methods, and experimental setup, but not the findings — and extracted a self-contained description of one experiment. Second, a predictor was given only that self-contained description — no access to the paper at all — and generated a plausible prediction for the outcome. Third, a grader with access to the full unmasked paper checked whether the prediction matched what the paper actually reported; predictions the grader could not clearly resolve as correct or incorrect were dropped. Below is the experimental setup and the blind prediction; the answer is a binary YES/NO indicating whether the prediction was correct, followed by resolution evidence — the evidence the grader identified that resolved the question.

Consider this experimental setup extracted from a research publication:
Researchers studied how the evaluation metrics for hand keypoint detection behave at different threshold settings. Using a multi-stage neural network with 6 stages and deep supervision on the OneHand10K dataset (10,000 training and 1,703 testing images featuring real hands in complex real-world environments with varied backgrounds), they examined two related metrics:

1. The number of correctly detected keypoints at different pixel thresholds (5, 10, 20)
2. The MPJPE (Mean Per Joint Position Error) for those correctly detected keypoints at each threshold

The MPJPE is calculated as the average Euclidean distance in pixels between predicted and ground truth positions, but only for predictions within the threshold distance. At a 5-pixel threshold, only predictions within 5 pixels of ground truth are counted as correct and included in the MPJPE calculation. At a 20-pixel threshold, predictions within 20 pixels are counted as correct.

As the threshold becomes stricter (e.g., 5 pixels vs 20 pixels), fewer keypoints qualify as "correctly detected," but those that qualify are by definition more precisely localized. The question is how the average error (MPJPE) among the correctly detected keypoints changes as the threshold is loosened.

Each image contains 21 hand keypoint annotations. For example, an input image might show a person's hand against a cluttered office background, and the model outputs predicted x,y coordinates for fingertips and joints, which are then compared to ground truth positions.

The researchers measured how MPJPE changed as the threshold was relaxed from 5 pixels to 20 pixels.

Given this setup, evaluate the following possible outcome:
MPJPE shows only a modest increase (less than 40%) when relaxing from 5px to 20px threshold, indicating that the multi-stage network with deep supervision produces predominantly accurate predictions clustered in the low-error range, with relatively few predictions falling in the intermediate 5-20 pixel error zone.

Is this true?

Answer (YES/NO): NO